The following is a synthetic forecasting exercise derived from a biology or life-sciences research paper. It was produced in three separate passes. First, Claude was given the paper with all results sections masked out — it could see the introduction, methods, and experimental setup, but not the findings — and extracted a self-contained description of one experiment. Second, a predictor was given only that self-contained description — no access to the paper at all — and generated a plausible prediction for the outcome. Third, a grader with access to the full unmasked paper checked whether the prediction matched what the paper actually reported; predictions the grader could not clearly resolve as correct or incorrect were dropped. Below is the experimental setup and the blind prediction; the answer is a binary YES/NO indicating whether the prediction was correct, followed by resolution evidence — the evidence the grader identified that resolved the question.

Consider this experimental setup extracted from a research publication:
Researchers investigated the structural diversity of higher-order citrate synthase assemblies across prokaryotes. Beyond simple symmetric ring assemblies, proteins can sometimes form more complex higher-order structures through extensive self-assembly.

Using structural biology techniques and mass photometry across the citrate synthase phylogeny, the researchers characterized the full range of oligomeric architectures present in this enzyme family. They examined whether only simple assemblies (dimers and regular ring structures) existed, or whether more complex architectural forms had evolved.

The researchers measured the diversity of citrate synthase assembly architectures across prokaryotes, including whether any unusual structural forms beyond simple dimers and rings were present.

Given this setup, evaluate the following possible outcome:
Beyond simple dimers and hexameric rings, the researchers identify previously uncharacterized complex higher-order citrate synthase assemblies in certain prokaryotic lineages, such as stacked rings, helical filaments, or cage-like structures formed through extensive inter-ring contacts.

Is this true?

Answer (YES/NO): NO